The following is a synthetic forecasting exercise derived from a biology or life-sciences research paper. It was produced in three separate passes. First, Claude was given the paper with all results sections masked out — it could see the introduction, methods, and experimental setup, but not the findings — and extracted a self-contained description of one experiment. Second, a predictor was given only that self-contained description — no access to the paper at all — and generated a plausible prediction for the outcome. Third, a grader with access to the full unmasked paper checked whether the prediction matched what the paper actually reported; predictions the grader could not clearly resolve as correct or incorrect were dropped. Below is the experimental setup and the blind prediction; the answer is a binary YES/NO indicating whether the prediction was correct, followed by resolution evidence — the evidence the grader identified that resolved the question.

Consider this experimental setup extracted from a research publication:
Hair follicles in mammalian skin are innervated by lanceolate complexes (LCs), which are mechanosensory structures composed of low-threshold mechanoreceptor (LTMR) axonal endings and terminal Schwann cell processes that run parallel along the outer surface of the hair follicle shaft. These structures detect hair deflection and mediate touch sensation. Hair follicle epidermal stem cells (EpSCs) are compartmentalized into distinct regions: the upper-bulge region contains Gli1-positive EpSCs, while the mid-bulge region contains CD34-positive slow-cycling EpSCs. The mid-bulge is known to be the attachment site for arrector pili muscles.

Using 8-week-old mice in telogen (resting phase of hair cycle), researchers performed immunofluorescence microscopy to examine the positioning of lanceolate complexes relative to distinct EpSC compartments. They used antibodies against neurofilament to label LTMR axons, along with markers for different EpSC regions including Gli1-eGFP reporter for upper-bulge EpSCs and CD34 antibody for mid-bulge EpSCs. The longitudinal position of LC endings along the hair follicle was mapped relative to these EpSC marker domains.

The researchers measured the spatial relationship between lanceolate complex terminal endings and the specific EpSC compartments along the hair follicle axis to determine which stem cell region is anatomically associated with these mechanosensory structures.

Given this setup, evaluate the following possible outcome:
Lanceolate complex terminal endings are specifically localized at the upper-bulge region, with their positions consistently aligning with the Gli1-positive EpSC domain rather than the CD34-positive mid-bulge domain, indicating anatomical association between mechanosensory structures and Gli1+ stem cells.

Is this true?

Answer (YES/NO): YES